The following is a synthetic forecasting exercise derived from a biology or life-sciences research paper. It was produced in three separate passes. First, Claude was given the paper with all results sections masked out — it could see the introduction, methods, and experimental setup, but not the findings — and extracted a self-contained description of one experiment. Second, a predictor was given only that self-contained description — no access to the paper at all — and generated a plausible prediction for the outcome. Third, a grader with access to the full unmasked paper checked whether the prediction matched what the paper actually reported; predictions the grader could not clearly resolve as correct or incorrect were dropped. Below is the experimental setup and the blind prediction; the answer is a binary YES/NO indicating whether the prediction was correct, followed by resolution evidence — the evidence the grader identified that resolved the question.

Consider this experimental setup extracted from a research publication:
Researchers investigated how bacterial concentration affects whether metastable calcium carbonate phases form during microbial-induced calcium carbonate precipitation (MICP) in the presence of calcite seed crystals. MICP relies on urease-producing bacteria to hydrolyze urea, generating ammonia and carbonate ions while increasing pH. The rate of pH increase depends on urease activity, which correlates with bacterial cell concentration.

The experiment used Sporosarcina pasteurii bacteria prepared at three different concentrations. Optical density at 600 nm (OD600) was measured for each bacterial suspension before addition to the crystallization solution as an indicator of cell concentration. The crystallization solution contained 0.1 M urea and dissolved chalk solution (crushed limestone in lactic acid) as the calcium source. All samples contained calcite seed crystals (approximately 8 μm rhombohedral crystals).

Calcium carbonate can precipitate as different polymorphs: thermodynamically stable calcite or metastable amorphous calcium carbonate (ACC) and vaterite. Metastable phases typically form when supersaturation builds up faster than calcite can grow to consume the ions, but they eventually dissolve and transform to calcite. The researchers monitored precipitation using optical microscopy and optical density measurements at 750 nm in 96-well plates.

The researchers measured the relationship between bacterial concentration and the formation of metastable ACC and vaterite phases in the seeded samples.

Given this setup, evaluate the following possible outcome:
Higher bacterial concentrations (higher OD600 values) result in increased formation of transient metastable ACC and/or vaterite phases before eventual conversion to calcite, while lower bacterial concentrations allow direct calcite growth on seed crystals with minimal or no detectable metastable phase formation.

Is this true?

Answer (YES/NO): YES